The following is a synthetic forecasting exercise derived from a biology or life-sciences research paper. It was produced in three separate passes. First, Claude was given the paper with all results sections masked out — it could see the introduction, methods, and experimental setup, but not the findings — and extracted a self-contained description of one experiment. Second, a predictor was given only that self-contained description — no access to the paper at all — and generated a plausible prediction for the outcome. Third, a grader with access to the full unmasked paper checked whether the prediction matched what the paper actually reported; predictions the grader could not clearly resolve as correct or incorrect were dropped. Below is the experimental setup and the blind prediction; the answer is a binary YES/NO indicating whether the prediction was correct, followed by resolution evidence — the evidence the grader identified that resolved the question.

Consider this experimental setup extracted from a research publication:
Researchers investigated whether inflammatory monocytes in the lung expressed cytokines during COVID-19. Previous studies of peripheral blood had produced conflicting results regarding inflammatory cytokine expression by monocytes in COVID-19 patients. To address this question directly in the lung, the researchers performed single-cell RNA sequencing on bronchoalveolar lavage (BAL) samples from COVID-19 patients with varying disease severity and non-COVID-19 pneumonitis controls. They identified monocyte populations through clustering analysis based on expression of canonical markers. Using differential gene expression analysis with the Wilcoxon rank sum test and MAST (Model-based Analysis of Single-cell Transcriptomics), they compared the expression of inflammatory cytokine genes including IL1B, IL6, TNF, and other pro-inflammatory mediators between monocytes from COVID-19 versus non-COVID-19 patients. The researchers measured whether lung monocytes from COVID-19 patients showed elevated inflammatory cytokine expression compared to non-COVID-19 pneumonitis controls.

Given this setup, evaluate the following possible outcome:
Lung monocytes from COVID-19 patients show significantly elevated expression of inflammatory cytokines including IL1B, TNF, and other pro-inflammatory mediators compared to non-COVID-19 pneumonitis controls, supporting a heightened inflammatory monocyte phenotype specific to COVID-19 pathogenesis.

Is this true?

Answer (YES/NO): YES